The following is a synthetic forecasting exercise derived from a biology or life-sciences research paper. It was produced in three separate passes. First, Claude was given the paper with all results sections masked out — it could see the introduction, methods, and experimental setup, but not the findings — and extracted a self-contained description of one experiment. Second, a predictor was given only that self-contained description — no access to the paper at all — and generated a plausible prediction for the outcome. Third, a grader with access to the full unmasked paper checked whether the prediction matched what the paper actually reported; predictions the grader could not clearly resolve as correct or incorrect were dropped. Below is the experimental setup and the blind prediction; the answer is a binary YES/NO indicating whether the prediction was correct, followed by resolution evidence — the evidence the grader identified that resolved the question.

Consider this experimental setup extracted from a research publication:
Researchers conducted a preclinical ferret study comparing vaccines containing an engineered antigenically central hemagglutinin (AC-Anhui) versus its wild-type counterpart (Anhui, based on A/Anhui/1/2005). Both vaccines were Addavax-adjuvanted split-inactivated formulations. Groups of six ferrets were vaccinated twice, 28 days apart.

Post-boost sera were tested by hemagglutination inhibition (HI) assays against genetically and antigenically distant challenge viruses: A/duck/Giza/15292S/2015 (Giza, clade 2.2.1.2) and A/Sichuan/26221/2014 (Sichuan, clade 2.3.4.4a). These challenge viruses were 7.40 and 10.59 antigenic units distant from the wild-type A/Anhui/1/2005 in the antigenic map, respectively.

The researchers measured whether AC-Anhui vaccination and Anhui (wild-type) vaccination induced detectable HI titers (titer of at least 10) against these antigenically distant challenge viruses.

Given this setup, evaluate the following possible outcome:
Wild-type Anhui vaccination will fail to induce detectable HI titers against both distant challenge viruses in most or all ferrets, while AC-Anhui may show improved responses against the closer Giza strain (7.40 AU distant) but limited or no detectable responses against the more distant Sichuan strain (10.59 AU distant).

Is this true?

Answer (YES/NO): NO